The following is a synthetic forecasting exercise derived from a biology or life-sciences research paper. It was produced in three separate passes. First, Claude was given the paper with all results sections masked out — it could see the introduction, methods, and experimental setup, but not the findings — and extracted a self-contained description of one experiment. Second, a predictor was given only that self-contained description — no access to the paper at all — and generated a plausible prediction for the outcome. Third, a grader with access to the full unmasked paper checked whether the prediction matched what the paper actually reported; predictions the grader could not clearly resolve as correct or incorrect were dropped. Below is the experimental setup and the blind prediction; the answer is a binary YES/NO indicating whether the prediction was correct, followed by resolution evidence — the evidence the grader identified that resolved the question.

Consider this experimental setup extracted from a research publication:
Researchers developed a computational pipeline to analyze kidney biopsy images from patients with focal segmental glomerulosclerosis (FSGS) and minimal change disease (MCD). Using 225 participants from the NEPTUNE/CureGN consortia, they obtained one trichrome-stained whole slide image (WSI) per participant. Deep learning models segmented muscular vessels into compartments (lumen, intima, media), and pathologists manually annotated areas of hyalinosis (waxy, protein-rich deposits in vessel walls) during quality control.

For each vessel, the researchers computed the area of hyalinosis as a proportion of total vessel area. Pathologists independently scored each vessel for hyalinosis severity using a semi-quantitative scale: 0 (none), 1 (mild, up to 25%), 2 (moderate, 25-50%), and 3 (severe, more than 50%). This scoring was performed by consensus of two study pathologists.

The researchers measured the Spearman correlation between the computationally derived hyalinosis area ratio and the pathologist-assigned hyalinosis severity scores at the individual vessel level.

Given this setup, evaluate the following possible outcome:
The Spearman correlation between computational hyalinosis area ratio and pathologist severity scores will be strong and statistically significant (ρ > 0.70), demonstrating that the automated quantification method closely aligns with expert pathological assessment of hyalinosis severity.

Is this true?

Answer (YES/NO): NO